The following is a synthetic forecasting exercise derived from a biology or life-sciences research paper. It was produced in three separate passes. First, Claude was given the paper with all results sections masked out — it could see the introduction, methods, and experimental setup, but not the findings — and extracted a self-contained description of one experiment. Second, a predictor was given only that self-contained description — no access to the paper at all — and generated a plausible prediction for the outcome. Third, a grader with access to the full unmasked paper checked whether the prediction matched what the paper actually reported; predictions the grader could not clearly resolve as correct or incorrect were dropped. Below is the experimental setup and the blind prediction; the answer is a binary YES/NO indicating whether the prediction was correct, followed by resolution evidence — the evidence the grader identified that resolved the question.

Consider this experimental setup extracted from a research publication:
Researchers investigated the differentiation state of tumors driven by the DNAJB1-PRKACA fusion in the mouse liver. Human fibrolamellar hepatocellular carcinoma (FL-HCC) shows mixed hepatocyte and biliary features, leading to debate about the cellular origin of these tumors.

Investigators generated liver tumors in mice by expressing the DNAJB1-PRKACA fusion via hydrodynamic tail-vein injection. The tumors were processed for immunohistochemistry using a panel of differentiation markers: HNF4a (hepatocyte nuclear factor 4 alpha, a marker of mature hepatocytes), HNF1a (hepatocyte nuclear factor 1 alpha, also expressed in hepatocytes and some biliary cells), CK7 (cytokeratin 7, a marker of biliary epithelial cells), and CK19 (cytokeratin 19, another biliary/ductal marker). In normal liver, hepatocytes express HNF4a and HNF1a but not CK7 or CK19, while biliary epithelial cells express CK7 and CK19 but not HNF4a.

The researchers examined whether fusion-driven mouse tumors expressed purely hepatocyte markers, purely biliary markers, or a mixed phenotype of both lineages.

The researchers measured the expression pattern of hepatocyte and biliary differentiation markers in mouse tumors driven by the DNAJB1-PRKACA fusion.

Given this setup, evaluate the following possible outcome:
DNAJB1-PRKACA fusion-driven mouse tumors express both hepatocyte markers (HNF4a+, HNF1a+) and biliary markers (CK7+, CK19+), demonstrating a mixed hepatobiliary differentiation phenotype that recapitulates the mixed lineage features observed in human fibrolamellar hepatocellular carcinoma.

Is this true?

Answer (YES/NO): NO